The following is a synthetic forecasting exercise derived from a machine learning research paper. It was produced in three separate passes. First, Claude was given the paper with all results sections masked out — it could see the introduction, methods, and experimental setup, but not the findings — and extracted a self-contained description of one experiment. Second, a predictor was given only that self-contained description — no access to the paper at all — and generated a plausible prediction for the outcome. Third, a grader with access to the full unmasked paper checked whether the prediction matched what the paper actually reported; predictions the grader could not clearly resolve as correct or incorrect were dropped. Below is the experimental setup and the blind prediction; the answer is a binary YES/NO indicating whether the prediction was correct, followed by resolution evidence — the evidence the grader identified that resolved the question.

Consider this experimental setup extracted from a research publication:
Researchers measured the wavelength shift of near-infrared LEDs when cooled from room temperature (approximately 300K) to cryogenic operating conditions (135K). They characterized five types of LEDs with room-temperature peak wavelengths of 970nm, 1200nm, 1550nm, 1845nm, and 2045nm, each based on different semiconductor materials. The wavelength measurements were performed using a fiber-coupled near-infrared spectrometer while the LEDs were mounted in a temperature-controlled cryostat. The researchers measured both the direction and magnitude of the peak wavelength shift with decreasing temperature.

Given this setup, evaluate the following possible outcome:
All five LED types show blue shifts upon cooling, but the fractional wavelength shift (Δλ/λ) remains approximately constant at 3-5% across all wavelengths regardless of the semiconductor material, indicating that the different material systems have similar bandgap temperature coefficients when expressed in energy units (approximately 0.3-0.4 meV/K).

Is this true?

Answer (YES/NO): NO